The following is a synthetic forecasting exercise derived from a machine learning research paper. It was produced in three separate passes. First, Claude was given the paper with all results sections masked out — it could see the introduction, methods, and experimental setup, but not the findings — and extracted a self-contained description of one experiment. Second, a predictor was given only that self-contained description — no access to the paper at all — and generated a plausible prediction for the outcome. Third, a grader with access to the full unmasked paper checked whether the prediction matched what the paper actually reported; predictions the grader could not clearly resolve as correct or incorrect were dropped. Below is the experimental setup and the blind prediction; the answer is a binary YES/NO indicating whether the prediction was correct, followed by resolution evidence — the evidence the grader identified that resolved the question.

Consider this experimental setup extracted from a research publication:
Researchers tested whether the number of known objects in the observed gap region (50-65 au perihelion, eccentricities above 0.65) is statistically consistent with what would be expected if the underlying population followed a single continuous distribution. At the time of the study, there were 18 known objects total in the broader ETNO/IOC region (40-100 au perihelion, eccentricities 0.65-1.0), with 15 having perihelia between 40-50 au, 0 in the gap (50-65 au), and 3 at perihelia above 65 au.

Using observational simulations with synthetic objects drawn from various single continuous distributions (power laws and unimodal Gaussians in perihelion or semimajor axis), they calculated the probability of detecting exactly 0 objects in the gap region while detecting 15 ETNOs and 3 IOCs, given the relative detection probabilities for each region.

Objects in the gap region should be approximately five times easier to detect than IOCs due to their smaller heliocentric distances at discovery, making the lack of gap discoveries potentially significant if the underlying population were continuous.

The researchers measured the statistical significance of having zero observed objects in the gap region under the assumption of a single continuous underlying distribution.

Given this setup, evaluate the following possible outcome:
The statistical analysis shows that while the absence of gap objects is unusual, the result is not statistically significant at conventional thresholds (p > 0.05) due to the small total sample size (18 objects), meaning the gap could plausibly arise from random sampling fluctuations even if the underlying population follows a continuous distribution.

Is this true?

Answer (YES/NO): NO